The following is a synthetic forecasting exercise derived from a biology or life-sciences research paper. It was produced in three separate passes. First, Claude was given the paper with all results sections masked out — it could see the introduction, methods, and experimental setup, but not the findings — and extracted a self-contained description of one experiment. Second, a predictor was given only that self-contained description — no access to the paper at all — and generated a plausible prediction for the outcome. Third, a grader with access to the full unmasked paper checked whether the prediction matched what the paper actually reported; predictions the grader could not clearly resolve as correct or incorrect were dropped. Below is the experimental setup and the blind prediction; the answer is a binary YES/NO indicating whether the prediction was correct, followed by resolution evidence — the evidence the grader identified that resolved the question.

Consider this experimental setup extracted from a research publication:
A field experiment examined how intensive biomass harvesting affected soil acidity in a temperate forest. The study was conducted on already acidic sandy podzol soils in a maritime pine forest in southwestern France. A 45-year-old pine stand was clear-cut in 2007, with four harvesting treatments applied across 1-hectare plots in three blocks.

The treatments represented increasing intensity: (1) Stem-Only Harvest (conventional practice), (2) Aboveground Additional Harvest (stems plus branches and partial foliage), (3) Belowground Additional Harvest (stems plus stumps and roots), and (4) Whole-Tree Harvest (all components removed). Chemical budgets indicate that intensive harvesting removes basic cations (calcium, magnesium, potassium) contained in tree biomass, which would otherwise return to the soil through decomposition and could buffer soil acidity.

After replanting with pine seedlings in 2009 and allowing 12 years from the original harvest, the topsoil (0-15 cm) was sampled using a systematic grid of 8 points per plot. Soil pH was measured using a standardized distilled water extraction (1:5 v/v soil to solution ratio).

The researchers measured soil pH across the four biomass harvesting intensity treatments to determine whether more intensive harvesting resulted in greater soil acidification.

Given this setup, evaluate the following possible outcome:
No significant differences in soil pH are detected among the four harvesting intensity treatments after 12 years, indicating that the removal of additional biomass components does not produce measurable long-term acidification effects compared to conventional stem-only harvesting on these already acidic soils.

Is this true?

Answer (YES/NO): YES